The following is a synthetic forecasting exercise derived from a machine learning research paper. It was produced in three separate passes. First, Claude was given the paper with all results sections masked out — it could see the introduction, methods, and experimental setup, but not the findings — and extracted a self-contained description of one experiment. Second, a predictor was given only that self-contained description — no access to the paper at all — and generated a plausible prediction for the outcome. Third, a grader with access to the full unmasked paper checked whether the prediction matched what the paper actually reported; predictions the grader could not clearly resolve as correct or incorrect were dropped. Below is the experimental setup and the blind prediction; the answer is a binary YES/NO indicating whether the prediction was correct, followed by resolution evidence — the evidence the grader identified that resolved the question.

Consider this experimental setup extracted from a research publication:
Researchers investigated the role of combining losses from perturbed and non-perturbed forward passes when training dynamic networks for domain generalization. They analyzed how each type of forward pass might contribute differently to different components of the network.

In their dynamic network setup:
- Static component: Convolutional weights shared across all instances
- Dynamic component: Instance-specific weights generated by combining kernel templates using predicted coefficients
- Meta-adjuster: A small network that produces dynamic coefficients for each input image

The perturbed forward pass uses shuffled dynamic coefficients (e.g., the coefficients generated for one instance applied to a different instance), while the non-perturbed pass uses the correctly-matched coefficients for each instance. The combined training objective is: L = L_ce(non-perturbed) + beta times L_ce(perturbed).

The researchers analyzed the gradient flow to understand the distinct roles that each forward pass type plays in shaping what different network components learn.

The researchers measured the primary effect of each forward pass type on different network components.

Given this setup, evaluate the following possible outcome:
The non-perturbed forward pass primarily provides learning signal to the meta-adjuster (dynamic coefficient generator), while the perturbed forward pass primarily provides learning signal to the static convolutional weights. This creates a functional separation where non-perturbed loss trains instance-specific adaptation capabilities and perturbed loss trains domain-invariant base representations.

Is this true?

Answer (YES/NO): YES